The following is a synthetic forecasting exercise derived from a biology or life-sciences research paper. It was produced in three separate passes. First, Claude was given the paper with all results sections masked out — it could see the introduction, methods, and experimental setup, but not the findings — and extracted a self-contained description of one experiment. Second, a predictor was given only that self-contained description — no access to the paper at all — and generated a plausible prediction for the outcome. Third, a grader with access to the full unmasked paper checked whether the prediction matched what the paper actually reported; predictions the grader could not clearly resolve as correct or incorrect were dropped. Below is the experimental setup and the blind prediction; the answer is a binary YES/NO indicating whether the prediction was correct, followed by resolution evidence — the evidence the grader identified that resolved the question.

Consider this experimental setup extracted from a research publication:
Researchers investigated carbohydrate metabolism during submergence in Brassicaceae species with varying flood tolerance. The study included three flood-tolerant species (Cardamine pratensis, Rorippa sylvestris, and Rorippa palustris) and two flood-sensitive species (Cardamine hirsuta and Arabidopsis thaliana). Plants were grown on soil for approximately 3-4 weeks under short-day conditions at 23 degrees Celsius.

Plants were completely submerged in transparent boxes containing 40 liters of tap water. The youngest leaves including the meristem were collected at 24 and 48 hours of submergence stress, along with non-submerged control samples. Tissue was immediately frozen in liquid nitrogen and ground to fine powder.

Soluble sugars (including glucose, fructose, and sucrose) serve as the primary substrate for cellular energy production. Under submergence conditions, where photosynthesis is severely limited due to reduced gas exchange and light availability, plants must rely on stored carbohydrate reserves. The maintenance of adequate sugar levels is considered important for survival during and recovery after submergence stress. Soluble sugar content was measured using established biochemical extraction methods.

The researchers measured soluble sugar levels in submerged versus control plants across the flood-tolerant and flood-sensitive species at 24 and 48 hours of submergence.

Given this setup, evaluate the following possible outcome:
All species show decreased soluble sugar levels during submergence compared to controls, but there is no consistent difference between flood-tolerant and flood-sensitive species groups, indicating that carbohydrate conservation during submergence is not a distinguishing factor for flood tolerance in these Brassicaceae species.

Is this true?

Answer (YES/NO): NO